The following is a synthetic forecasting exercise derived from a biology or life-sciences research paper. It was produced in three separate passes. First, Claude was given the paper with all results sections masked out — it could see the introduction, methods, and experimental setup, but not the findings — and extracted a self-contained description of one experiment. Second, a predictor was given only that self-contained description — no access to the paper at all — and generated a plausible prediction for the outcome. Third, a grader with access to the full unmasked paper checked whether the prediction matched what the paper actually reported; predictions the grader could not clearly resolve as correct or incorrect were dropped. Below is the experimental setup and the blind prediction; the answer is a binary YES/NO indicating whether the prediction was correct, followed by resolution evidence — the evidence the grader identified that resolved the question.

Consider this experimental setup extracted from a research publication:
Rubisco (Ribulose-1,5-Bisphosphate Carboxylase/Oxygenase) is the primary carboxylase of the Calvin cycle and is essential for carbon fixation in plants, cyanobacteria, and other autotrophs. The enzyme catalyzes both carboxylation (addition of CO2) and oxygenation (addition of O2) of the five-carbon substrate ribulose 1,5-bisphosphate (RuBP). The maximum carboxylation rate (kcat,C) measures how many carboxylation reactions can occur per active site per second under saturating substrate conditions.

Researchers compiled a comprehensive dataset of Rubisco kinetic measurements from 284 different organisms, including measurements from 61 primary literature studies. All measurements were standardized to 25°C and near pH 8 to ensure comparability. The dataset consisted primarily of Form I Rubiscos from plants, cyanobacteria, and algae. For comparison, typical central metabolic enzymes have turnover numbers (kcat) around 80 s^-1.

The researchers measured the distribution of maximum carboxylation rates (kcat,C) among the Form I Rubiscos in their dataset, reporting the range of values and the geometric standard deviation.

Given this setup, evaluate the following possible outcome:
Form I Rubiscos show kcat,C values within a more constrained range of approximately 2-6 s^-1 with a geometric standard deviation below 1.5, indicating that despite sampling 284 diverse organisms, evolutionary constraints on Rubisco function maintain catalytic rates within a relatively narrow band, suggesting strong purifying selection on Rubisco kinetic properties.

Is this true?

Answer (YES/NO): NO